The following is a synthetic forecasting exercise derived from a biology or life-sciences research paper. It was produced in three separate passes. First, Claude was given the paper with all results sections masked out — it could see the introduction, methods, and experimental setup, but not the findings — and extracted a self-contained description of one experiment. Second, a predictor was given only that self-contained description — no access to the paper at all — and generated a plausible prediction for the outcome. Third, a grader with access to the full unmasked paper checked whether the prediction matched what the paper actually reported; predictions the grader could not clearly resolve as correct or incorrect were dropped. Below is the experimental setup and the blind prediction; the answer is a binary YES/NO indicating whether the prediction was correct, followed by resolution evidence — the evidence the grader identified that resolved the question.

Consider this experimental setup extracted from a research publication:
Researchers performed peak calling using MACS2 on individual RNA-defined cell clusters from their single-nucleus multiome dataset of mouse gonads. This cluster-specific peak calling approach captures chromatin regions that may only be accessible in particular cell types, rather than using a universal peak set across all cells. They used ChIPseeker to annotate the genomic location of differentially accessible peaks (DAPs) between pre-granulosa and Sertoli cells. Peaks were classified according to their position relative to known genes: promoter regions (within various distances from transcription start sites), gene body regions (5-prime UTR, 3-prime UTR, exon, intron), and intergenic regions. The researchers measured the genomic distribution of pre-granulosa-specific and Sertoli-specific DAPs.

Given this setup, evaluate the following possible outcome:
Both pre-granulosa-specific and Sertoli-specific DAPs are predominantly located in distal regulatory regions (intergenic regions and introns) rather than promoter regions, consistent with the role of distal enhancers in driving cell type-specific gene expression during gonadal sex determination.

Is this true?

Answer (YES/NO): YES